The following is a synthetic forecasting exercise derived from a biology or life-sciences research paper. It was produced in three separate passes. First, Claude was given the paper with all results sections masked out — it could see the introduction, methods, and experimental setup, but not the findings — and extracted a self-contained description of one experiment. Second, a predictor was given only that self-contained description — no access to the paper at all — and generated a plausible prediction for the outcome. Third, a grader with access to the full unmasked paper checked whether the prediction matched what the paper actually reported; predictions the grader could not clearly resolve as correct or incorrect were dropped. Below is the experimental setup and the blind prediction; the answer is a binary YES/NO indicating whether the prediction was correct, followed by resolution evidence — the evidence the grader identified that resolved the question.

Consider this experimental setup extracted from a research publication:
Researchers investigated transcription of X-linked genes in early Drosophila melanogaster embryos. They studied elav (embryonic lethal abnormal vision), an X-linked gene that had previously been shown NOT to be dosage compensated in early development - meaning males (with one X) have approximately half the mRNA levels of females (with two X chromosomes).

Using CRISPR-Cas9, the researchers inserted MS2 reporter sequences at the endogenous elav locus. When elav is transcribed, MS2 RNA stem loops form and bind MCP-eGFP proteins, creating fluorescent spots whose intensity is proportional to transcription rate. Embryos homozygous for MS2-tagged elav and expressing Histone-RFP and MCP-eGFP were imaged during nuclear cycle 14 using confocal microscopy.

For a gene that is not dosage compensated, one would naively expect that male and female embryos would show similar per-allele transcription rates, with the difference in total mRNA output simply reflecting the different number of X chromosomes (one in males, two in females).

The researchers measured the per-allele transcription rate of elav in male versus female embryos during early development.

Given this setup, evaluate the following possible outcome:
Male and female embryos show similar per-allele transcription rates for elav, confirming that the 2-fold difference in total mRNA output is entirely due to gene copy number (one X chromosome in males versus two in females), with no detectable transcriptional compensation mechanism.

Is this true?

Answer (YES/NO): NO